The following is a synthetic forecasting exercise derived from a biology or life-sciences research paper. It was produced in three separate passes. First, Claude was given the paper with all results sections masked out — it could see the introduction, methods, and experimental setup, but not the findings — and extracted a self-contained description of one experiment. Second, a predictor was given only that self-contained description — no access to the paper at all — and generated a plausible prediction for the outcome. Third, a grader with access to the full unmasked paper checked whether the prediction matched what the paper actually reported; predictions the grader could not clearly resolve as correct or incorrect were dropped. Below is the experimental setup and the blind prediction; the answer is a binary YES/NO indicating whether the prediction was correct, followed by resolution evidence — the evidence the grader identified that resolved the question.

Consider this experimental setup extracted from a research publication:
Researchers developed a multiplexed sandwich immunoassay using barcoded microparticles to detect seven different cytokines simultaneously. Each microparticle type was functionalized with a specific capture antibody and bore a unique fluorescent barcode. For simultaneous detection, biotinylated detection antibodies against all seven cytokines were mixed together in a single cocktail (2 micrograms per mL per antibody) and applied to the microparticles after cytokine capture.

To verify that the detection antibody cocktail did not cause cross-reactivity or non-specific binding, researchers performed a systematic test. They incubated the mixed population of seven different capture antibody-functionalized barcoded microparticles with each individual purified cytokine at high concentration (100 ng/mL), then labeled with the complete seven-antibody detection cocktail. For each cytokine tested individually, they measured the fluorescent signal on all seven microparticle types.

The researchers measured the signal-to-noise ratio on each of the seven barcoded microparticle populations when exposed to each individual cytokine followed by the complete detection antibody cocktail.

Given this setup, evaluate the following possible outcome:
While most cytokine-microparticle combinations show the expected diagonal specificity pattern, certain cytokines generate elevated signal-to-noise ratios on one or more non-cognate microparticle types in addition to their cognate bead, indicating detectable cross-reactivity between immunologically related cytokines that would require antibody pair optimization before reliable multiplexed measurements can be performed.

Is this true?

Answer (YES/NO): NO